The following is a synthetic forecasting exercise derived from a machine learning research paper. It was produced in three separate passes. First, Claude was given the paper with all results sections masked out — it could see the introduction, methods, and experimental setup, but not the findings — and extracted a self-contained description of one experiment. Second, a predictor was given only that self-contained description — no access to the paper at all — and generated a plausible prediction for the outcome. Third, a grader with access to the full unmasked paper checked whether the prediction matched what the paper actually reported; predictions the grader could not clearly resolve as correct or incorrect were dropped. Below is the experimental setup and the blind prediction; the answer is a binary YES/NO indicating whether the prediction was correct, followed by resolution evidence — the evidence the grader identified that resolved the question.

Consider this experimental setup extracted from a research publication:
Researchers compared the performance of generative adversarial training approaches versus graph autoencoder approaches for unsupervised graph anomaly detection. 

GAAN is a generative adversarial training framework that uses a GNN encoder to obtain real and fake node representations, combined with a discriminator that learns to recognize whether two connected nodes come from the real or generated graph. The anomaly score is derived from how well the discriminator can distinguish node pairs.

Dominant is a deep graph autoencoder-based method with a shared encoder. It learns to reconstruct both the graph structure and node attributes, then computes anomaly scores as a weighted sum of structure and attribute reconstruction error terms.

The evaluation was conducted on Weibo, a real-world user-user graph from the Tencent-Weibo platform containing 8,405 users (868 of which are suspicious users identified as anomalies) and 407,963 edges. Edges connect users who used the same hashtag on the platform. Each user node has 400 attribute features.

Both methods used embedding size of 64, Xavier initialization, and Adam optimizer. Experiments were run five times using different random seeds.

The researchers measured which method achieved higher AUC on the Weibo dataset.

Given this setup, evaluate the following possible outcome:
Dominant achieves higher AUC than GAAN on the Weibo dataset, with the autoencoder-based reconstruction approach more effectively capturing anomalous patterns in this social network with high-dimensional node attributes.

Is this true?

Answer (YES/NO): NO